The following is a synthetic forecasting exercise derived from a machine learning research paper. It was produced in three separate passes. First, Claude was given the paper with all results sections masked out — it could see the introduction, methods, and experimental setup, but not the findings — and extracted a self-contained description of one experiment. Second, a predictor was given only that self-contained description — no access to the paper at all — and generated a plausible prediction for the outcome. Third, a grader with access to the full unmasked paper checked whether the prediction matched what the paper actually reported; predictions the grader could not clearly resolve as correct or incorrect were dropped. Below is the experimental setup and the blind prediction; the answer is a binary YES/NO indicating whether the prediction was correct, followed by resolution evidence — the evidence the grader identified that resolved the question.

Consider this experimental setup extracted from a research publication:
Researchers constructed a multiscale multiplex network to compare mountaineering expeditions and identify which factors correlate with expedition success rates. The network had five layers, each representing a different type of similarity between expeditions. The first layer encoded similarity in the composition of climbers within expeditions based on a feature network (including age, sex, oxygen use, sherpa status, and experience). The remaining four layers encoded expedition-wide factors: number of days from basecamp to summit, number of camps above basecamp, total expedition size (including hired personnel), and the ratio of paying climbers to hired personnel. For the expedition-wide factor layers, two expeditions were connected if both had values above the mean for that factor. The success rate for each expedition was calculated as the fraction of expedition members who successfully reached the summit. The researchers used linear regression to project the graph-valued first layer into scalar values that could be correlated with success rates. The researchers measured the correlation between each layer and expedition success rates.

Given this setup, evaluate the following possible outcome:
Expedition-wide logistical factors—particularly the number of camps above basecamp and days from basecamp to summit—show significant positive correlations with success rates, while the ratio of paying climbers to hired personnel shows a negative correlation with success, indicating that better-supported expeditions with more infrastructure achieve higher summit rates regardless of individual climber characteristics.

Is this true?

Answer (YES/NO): NO